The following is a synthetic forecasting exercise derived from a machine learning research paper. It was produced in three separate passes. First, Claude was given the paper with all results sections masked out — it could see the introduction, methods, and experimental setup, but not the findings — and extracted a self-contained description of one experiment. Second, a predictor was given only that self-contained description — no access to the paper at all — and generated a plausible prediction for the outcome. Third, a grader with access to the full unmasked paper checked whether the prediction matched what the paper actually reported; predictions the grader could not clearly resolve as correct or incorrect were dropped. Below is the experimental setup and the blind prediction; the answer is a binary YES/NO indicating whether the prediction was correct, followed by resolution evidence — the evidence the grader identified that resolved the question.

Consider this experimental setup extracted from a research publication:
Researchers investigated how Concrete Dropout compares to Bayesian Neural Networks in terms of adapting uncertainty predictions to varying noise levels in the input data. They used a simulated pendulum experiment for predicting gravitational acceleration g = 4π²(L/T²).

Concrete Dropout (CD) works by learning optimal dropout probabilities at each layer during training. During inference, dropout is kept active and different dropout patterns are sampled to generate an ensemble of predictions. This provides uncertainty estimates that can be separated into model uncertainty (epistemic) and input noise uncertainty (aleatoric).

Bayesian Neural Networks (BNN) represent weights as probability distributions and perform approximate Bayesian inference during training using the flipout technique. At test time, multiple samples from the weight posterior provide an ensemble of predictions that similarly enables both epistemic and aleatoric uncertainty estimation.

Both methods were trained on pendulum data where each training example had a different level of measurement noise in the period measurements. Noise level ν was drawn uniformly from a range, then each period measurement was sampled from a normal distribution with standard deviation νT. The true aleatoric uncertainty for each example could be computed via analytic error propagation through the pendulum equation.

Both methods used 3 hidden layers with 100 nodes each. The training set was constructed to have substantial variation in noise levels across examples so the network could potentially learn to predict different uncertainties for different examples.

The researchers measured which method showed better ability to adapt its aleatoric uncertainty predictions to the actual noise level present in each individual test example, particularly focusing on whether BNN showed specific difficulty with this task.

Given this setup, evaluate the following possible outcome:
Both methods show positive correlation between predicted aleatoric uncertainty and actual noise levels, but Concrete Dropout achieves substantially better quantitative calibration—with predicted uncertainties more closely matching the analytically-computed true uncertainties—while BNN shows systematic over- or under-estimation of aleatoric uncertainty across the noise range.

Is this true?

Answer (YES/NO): NO